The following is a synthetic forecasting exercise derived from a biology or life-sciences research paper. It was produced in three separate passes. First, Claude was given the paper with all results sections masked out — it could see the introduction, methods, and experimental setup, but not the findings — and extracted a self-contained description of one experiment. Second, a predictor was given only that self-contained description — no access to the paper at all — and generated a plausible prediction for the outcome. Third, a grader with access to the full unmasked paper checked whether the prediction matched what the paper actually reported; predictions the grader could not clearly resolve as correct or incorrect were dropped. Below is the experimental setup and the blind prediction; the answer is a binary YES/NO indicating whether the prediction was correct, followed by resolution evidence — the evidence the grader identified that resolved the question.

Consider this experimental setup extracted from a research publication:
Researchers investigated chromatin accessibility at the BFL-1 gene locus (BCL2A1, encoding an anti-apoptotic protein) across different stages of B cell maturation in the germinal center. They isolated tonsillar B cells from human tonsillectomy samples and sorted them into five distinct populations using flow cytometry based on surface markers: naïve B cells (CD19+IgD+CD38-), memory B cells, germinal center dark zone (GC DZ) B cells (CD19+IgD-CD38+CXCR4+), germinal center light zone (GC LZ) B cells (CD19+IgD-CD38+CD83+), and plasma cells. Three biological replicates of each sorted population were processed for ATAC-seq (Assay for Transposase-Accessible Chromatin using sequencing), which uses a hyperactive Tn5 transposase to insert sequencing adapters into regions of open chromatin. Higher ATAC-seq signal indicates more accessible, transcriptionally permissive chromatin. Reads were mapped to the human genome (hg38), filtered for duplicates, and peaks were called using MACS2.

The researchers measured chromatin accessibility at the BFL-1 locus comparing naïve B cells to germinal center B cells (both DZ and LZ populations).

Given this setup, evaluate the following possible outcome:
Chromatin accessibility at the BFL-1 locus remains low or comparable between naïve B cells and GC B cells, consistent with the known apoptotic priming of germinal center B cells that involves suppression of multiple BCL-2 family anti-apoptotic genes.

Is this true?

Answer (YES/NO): YES